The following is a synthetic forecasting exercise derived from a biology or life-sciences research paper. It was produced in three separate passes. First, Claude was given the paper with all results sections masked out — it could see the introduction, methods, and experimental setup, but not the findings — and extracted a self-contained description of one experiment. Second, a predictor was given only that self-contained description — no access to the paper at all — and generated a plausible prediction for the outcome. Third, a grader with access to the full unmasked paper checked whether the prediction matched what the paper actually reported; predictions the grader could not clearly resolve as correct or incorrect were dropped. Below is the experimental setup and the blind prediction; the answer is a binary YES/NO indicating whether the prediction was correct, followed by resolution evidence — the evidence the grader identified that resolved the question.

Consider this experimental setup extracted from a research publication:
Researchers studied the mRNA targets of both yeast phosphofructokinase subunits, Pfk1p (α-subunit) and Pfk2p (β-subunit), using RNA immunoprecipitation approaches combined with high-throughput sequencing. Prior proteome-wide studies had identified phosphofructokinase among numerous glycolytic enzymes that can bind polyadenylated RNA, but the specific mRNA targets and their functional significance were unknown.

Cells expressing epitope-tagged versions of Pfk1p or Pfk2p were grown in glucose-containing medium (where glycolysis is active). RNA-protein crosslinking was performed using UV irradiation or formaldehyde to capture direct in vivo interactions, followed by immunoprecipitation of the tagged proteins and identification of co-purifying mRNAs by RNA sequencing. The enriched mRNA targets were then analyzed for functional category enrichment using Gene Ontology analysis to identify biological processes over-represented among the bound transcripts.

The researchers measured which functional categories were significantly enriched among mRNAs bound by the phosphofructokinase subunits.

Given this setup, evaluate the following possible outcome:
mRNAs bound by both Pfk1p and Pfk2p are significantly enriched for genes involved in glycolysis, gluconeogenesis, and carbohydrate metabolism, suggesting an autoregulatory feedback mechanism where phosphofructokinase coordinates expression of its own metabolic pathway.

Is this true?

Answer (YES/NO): NO